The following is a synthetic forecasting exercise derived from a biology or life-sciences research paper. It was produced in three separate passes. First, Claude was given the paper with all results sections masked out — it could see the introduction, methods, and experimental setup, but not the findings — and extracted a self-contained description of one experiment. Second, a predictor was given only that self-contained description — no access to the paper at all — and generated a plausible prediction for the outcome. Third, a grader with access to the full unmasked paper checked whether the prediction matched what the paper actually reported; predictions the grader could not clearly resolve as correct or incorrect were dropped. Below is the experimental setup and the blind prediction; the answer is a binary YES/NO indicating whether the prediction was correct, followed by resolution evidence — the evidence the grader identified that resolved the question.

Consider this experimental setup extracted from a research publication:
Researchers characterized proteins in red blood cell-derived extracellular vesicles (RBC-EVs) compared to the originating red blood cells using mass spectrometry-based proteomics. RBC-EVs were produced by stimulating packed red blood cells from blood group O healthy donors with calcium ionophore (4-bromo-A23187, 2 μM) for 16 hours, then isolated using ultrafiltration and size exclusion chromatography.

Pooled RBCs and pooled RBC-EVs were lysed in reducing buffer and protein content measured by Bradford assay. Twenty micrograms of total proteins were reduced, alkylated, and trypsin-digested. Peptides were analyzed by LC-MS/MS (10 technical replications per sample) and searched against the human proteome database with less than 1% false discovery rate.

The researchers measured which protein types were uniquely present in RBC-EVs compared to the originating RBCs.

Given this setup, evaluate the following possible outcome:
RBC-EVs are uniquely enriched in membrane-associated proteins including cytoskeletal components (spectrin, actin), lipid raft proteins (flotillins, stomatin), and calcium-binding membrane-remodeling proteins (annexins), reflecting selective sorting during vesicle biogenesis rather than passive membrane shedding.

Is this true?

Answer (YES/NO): NO